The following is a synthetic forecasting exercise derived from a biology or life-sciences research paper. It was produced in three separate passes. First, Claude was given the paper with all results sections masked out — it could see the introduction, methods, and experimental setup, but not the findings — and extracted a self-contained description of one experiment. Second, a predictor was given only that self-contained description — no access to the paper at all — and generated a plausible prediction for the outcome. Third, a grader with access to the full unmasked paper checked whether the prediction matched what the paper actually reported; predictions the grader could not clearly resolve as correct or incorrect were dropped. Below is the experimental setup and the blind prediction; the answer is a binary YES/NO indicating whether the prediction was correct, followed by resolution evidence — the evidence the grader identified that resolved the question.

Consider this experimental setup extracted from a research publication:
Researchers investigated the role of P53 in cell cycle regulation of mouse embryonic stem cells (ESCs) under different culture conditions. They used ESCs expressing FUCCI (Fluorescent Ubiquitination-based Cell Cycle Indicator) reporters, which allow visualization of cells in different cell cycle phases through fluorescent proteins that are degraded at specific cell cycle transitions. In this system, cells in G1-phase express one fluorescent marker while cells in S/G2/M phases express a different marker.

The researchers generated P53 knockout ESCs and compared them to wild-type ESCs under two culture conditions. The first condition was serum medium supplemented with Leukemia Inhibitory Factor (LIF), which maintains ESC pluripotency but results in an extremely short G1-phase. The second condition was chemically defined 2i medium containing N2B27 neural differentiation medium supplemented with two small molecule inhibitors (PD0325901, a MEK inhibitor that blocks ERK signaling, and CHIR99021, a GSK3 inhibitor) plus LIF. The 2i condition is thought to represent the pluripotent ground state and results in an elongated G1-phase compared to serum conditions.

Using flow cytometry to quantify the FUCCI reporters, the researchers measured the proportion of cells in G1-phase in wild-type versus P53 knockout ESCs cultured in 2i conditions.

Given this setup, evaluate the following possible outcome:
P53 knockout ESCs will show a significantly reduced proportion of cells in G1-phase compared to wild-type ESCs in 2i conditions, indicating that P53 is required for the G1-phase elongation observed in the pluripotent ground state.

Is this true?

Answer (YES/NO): YES